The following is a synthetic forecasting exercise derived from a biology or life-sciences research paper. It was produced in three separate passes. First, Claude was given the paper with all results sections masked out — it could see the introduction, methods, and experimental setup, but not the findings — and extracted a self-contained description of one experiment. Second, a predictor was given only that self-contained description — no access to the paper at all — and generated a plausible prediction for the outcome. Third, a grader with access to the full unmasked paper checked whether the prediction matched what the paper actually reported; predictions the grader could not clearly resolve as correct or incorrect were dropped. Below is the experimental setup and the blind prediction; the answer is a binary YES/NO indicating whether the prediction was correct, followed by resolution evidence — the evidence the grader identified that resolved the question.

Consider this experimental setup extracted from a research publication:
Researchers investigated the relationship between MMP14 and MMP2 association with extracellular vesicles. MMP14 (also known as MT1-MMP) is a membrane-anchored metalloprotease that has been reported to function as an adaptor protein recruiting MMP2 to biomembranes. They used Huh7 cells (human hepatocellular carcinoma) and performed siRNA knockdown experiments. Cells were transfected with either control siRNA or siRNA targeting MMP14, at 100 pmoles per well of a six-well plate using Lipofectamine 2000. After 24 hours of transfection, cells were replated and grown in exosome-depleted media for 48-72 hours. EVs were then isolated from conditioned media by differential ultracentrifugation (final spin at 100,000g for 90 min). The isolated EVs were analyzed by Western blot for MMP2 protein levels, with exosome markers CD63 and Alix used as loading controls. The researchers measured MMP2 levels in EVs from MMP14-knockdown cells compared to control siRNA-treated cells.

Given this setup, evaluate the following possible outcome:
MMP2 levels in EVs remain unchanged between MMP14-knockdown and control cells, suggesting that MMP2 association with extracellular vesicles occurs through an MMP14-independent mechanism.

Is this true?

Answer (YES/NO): NO